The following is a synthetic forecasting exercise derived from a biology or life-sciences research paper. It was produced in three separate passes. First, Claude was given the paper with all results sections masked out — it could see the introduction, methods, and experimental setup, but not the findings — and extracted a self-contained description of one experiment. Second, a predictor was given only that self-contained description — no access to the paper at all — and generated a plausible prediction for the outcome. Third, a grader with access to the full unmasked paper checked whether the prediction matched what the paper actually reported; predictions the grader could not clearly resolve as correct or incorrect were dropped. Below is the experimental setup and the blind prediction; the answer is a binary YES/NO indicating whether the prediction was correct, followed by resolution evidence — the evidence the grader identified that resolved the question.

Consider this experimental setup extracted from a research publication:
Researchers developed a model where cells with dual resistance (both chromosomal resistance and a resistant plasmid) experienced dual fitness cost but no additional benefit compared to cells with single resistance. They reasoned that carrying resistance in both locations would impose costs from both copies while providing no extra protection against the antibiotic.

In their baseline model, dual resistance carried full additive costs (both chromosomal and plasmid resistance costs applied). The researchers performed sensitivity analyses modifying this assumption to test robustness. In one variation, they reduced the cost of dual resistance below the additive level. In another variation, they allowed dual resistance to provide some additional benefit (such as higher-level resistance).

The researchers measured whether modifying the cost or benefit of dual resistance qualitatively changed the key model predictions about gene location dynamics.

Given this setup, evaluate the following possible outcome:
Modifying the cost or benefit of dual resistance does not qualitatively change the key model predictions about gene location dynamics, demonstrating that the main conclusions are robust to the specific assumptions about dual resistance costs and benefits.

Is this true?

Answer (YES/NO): NO